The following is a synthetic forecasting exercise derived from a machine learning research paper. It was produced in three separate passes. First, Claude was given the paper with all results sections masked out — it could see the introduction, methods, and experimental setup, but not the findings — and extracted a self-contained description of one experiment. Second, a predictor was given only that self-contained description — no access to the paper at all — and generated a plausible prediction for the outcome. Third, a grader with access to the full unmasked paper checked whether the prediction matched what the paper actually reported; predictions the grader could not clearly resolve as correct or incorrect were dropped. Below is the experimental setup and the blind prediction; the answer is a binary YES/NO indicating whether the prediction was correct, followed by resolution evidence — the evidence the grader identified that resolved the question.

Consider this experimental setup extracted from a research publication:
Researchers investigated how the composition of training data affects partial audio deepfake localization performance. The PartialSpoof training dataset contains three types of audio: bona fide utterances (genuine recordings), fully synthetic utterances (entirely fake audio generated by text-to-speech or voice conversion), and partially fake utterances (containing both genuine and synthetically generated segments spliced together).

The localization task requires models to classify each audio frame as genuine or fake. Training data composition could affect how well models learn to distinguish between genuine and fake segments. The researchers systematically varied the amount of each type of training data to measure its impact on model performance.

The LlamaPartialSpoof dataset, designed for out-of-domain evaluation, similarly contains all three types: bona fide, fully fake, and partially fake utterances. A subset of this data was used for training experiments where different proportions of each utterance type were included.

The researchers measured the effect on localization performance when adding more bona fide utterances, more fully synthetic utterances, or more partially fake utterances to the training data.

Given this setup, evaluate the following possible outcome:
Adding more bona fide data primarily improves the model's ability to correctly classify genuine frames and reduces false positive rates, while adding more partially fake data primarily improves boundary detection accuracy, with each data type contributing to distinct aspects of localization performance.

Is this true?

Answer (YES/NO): NO